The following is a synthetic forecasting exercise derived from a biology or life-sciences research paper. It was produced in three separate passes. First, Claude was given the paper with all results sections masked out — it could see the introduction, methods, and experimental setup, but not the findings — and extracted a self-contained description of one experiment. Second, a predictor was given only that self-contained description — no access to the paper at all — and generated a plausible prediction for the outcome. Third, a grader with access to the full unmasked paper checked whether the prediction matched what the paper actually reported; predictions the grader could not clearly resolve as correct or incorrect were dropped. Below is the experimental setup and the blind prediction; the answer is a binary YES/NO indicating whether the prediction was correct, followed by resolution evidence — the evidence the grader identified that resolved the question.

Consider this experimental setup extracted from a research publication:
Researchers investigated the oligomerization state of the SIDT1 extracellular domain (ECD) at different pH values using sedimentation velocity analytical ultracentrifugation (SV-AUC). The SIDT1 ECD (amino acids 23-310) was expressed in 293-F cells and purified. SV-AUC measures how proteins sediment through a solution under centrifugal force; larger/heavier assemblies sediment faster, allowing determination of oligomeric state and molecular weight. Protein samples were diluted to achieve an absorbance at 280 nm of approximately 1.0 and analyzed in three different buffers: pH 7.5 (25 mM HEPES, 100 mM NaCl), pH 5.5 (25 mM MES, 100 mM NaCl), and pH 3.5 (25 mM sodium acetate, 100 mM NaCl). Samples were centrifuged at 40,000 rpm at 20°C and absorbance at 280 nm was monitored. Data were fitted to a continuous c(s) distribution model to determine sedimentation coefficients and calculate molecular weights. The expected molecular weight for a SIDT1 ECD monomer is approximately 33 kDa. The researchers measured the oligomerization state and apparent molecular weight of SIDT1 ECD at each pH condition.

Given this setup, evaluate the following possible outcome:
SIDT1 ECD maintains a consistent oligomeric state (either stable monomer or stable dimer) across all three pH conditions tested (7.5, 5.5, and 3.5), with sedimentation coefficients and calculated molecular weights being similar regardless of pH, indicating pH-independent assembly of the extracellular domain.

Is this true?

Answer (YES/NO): YES